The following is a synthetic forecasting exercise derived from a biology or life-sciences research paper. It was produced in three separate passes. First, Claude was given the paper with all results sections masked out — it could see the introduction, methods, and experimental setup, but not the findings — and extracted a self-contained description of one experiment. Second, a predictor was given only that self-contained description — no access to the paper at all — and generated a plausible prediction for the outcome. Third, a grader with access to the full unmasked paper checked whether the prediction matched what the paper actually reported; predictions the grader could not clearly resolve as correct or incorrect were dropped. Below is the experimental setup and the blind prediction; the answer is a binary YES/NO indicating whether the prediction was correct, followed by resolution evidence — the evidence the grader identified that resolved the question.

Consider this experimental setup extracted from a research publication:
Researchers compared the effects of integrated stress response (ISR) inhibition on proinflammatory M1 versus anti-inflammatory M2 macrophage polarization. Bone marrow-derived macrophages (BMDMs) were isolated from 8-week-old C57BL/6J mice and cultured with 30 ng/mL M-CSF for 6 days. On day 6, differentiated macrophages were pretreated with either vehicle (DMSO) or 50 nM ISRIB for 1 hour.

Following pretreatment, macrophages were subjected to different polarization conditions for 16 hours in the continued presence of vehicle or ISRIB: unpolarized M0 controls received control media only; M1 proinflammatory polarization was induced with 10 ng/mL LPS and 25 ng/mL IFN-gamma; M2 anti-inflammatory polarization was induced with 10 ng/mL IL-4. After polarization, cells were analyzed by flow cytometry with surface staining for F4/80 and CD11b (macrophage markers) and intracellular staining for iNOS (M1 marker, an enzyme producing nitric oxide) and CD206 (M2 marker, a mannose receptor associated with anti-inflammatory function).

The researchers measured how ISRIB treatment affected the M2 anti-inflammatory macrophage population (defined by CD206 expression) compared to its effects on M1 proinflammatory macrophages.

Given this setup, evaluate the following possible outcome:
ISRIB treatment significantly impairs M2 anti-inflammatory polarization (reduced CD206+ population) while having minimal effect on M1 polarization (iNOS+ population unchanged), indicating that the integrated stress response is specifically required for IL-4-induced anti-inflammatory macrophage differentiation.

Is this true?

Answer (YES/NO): NO